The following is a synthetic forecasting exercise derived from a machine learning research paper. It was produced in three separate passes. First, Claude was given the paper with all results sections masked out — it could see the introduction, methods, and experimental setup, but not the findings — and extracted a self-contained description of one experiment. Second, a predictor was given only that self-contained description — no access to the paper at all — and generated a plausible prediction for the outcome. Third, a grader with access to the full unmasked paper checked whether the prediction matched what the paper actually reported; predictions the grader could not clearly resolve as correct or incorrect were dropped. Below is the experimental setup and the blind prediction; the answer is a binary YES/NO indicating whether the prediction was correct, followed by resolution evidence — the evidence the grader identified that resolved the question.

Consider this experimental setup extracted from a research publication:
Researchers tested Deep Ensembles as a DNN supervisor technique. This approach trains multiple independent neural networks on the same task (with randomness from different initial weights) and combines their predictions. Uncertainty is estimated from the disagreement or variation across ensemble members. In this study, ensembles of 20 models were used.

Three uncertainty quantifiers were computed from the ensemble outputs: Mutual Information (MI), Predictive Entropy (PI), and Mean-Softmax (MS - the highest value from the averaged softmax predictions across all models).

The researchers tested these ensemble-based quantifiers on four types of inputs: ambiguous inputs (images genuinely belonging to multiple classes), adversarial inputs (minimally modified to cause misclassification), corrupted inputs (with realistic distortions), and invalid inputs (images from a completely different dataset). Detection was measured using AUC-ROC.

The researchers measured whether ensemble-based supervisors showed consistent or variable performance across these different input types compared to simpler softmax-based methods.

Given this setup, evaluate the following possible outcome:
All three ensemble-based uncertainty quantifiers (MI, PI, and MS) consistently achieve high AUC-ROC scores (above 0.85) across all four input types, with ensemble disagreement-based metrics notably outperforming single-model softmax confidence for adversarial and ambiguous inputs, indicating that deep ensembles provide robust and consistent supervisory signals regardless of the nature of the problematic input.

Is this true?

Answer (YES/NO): NO